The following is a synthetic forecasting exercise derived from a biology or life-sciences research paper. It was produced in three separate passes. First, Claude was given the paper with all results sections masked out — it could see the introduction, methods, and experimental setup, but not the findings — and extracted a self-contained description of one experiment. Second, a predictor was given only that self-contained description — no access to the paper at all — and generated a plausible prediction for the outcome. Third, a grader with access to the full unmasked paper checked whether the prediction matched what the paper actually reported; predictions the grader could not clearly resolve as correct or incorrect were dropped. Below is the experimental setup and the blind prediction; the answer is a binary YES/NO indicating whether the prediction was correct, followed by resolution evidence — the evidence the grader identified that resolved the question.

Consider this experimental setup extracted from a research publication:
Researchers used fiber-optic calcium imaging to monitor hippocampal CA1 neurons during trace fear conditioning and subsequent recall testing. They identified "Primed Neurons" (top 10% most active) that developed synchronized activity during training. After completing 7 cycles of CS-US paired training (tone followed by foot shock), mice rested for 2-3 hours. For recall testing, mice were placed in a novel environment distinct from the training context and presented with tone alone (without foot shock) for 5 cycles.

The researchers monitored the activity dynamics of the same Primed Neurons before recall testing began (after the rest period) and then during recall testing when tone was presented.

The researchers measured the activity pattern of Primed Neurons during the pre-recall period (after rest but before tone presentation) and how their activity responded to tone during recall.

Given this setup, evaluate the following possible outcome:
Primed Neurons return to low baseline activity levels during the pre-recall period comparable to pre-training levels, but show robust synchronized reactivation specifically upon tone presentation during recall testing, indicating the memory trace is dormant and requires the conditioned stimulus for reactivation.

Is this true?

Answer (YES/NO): NO